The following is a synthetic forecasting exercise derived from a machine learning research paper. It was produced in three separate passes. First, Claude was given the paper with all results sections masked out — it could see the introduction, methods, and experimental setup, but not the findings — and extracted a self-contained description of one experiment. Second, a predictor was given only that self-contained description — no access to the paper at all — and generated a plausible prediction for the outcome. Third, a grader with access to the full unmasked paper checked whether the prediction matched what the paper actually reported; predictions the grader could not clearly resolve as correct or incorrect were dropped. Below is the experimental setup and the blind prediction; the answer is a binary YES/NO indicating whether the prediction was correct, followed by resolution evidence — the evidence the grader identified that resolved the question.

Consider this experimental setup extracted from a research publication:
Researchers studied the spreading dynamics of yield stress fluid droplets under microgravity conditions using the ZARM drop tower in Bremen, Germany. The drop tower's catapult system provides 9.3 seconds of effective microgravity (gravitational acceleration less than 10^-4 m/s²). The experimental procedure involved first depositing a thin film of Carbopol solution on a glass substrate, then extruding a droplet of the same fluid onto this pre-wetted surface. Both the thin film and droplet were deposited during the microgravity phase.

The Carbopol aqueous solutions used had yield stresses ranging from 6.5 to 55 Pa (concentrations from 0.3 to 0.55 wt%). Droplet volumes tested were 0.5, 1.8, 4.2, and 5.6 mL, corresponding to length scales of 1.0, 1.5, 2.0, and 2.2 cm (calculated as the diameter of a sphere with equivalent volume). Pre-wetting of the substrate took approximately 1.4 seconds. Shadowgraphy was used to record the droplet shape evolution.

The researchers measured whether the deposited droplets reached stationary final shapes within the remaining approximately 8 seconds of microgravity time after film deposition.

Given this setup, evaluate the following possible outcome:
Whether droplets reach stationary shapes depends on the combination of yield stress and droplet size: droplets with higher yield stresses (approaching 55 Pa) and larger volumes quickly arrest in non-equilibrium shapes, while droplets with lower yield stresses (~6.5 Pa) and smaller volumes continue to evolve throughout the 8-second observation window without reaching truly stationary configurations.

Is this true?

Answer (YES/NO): NO